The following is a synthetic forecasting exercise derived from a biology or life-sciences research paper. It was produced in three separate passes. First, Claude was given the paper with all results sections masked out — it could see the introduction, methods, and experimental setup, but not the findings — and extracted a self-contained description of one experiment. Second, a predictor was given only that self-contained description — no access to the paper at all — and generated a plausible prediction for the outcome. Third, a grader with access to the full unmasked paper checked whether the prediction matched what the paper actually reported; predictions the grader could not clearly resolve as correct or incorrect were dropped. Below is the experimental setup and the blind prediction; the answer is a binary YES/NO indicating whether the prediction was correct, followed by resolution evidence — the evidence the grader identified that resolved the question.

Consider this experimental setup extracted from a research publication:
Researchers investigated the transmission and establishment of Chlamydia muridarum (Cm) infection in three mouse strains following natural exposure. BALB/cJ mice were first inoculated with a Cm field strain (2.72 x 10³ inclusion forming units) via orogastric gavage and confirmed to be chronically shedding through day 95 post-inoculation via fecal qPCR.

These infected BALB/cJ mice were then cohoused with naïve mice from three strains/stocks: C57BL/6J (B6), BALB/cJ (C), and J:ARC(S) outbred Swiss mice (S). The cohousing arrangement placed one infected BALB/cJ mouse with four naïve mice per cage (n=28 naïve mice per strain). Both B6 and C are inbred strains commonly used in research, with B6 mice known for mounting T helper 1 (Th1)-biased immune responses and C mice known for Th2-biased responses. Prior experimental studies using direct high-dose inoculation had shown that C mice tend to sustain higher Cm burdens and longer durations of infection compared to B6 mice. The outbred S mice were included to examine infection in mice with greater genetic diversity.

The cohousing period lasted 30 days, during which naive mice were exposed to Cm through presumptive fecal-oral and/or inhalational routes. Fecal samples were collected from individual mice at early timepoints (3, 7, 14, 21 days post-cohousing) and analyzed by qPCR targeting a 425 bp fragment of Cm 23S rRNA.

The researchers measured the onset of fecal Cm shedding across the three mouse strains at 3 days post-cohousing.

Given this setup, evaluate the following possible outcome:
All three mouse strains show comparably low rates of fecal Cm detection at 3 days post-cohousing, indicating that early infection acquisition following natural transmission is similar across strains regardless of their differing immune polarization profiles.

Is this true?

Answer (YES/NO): NO